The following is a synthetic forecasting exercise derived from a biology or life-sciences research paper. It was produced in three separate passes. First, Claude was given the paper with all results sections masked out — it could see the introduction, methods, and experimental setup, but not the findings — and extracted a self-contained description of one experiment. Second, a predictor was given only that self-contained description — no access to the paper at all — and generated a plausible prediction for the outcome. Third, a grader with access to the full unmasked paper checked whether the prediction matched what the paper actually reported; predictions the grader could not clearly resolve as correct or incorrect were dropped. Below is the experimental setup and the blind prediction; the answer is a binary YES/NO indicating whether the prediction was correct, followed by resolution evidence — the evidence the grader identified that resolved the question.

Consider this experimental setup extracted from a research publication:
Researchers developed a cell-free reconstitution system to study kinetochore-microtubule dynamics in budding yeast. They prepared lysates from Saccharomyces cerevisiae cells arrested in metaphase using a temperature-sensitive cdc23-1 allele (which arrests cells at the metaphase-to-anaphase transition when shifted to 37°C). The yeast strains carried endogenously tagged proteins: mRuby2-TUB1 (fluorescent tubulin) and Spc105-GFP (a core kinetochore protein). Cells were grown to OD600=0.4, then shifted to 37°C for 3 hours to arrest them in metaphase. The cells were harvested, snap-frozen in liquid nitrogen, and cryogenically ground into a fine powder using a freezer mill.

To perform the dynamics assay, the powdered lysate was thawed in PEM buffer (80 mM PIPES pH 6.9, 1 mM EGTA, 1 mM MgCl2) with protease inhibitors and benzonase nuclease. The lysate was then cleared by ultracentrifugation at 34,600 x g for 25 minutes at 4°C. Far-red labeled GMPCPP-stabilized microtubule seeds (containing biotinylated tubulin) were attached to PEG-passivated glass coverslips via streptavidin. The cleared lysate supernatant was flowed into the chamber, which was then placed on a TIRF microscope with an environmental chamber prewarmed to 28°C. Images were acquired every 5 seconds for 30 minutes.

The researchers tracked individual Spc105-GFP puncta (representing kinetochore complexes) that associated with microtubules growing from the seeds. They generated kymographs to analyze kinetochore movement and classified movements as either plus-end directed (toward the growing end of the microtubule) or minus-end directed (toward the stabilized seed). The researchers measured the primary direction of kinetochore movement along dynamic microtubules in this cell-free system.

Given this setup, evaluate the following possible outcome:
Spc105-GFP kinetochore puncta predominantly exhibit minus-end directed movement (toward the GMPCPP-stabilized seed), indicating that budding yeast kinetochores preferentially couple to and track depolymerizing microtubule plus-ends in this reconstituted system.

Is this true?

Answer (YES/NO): NO